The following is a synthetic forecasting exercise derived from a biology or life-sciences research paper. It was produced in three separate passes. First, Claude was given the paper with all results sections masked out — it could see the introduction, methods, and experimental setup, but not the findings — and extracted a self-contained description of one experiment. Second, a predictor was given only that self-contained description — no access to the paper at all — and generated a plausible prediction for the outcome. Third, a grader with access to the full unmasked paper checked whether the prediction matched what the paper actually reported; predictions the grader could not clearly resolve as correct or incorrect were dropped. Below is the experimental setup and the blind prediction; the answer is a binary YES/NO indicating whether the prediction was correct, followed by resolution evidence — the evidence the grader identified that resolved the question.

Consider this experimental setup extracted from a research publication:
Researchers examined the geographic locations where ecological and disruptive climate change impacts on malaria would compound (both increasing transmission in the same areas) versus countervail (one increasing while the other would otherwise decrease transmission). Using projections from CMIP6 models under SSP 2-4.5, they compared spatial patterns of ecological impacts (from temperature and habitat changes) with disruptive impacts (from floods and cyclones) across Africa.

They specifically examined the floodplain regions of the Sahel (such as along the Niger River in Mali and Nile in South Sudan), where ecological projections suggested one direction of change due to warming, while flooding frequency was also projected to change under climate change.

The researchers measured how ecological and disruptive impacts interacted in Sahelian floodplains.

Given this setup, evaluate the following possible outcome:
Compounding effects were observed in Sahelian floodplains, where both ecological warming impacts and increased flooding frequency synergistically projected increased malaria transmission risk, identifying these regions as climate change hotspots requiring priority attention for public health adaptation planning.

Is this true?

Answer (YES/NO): NO